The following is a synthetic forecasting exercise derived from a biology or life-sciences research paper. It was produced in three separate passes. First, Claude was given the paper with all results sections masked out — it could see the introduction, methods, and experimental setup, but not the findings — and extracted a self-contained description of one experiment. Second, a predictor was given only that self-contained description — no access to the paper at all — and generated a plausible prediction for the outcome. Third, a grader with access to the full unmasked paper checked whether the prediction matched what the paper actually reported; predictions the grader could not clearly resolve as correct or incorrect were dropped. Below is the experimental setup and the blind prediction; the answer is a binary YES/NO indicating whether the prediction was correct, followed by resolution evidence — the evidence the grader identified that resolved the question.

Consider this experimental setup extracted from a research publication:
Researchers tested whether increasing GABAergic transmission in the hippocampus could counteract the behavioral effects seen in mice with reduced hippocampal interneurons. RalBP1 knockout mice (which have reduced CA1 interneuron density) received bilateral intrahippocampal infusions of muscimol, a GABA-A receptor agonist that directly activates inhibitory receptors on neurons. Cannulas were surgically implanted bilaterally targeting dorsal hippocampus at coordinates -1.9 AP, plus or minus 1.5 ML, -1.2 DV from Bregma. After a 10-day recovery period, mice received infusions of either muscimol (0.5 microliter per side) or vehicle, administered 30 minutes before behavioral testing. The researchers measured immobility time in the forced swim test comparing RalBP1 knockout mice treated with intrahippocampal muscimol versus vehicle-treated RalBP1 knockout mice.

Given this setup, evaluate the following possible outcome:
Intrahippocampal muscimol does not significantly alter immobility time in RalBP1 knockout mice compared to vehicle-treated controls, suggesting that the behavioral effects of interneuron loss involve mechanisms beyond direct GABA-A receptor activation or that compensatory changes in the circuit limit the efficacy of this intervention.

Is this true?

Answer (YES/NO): NO